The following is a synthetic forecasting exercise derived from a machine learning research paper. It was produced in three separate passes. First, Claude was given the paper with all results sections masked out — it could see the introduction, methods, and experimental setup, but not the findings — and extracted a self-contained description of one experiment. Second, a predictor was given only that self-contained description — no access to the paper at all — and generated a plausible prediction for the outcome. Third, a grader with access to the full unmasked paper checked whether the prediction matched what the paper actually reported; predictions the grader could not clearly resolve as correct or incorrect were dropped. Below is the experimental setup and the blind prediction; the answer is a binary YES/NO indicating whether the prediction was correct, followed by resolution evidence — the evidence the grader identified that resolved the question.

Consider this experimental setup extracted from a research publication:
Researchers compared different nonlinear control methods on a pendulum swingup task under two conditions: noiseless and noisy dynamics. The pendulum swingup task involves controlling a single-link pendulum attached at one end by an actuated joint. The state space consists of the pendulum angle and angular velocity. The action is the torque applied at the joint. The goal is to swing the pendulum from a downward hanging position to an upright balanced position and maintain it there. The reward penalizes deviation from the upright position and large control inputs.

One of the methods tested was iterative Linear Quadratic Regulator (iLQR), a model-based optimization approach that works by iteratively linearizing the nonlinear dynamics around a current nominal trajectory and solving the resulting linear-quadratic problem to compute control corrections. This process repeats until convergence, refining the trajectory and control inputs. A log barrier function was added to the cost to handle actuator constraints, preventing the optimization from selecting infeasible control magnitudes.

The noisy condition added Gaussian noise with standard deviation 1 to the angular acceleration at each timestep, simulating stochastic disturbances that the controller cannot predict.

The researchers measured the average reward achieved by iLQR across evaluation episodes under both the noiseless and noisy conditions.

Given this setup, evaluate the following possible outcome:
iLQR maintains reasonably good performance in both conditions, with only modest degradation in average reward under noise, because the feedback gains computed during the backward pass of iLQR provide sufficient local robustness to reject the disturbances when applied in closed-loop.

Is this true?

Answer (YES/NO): NO